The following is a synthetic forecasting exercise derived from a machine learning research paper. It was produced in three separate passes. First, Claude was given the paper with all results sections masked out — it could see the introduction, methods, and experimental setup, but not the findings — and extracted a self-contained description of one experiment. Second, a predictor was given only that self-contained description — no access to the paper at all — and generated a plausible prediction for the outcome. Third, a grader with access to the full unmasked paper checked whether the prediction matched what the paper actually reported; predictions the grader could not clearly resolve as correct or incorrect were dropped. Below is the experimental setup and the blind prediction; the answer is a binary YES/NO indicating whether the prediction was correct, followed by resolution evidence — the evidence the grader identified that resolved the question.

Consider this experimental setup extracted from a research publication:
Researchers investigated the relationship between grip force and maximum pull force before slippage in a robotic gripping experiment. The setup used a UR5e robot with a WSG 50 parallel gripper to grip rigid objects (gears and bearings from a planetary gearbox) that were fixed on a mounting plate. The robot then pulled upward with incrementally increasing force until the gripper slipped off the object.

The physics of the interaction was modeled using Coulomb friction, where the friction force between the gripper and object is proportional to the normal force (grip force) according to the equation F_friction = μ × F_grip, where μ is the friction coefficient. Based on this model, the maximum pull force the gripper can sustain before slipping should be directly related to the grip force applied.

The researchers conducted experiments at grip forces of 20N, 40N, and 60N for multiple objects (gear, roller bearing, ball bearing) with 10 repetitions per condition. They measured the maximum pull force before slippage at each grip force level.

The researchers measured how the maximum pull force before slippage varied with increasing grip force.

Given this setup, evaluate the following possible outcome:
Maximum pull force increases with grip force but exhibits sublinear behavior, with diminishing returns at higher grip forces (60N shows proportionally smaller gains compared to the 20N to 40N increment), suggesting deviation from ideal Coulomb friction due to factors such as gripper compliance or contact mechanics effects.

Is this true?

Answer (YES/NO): NO